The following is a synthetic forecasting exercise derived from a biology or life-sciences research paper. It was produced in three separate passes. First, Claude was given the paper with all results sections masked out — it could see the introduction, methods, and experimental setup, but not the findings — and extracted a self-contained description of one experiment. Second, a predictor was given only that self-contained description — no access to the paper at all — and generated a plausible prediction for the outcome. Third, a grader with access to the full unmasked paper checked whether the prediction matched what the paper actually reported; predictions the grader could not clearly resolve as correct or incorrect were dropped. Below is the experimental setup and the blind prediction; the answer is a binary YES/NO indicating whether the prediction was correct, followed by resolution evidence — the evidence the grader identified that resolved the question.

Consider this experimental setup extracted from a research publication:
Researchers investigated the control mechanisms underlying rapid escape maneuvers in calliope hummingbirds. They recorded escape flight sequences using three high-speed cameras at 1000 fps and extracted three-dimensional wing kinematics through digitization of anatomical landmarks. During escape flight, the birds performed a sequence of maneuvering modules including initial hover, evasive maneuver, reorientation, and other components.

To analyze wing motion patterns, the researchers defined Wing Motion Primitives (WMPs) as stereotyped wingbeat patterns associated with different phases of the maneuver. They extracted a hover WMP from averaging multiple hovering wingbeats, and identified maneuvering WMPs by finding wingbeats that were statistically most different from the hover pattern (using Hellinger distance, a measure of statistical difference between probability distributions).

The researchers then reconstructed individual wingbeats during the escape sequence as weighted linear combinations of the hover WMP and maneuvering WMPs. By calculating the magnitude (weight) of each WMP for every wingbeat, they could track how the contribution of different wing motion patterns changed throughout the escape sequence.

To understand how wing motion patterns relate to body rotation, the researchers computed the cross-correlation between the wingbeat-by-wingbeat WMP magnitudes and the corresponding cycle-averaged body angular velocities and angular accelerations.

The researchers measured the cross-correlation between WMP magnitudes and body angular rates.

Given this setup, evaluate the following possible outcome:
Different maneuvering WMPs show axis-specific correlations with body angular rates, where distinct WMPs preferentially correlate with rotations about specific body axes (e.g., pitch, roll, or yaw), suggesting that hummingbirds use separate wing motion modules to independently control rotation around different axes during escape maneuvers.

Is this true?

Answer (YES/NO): YES